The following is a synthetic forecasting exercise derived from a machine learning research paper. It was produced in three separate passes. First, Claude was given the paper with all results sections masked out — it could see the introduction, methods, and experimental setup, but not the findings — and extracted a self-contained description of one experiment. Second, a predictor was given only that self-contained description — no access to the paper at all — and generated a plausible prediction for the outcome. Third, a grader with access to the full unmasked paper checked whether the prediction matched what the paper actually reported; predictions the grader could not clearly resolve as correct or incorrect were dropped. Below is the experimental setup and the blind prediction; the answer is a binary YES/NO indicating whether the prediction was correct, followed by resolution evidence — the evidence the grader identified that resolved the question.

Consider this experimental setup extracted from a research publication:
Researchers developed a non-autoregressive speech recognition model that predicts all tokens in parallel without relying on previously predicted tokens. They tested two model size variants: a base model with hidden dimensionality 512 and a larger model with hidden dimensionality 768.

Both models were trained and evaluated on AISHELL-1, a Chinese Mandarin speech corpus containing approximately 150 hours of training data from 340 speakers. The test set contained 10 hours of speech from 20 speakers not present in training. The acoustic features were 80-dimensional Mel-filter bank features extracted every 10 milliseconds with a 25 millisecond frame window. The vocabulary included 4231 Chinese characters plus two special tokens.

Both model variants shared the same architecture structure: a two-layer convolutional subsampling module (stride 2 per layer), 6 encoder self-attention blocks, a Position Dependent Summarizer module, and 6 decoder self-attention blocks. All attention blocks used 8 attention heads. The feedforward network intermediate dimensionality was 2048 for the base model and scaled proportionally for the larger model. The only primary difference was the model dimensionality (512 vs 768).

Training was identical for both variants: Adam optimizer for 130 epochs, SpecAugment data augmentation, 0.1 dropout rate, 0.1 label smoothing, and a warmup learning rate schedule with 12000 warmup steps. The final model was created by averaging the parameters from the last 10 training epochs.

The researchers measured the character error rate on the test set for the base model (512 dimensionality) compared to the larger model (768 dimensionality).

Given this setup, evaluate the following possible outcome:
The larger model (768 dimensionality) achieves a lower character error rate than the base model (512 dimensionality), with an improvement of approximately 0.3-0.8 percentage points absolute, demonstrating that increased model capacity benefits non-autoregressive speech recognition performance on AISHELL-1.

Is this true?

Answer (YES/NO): YES